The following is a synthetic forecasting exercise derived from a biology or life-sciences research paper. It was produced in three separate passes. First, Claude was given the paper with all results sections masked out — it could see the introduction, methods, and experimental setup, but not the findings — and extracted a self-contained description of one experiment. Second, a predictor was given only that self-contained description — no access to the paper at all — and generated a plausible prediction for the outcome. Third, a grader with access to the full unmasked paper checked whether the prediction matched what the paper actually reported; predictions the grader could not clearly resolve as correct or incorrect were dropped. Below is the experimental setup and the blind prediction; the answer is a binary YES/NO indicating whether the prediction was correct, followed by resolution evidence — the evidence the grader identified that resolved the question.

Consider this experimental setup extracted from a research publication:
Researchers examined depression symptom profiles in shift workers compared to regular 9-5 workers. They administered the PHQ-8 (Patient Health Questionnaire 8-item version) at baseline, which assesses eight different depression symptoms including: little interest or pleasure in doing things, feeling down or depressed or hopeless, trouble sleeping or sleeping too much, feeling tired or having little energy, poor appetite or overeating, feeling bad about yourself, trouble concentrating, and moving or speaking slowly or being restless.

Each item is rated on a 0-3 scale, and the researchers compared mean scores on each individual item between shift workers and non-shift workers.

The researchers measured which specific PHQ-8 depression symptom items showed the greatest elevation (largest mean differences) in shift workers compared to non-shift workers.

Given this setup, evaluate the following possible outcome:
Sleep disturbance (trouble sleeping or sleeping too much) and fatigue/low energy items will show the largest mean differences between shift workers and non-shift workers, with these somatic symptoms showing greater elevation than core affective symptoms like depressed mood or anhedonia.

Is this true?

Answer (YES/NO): NO